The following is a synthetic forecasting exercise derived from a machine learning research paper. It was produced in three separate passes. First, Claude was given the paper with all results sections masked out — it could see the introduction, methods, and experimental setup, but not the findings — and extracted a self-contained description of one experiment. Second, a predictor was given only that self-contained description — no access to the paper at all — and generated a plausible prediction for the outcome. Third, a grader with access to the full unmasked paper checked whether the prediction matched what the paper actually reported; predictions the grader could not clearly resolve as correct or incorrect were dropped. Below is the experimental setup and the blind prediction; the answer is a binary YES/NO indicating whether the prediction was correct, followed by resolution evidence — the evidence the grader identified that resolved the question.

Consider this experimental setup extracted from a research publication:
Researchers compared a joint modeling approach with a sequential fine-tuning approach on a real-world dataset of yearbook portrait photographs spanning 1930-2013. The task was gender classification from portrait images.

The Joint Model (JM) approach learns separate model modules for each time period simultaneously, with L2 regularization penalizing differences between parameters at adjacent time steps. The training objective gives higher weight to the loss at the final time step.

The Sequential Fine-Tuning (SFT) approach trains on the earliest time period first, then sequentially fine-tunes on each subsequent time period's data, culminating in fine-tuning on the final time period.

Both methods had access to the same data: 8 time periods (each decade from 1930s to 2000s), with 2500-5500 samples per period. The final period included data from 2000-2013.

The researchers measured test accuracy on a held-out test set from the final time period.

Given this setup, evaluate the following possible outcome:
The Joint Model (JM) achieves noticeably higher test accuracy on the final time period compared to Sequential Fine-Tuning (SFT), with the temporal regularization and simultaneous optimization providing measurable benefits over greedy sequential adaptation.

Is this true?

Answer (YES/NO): NO